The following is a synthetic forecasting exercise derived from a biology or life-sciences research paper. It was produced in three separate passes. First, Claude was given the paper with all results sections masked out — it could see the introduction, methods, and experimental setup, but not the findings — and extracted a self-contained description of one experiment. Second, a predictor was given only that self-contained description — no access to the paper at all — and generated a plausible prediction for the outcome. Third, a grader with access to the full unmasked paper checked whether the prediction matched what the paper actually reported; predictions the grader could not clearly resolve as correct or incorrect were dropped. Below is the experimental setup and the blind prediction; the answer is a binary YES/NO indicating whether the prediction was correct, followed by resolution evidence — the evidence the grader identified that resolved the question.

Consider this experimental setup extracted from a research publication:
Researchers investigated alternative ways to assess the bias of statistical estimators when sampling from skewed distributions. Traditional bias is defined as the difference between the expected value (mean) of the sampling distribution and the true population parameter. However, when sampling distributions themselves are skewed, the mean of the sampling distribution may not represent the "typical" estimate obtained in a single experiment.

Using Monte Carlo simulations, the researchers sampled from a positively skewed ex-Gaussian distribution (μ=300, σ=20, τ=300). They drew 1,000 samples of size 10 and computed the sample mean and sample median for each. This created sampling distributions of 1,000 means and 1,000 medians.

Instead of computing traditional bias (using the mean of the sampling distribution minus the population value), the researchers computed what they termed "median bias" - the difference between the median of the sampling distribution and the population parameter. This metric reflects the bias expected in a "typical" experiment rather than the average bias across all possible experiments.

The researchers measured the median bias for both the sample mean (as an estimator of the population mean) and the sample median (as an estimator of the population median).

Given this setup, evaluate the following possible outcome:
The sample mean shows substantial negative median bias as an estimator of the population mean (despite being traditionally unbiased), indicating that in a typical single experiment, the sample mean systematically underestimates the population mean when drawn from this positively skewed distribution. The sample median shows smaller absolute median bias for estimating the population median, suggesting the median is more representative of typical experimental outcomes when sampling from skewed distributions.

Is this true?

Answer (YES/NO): YES